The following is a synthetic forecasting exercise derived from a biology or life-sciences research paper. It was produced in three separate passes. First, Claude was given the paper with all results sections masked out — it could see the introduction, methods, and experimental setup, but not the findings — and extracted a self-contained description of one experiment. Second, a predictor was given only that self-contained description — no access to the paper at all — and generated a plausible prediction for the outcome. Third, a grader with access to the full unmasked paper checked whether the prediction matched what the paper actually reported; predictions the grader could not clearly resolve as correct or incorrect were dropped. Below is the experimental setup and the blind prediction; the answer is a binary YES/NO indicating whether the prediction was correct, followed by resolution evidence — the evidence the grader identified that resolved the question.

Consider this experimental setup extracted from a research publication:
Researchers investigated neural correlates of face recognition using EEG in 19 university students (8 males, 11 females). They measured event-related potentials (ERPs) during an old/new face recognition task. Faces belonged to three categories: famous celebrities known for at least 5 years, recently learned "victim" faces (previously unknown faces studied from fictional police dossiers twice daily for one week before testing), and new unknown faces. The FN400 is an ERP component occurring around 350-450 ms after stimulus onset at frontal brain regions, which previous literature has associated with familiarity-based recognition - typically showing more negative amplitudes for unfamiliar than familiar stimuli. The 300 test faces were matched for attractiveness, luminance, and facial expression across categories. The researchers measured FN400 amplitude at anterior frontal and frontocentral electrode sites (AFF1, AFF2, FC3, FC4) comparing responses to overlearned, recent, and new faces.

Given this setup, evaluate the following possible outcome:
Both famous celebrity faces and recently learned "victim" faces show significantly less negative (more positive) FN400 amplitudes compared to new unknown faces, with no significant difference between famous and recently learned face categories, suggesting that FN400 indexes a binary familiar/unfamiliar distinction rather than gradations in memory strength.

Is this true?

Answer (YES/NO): YES